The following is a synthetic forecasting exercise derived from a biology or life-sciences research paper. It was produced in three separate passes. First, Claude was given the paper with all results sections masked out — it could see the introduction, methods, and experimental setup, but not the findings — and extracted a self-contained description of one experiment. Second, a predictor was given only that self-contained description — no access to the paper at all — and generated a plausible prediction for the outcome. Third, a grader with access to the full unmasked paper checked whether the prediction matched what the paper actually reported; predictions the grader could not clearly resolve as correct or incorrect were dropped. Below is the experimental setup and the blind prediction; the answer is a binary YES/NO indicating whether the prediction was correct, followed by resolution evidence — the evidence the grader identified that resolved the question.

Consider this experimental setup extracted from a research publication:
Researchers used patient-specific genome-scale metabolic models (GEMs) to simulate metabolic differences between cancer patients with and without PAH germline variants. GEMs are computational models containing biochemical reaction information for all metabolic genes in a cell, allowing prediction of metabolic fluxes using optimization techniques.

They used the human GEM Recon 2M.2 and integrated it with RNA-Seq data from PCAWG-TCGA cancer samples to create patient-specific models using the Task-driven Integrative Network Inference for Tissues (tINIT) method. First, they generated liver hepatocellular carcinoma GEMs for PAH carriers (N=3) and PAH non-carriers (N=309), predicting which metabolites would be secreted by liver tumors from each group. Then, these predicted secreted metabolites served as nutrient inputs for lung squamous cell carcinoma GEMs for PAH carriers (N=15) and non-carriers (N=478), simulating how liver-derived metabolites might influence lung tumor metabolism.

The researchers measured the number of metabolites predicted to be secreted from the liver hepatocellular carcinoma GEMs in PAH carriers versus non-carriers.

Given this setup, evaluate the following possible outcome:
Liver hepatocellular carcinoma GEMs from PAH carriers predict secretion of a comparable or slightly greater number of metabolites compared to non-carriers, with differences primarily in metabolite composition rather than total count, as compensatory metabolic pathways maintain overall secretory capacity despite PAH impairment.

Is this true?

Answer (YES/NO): NO